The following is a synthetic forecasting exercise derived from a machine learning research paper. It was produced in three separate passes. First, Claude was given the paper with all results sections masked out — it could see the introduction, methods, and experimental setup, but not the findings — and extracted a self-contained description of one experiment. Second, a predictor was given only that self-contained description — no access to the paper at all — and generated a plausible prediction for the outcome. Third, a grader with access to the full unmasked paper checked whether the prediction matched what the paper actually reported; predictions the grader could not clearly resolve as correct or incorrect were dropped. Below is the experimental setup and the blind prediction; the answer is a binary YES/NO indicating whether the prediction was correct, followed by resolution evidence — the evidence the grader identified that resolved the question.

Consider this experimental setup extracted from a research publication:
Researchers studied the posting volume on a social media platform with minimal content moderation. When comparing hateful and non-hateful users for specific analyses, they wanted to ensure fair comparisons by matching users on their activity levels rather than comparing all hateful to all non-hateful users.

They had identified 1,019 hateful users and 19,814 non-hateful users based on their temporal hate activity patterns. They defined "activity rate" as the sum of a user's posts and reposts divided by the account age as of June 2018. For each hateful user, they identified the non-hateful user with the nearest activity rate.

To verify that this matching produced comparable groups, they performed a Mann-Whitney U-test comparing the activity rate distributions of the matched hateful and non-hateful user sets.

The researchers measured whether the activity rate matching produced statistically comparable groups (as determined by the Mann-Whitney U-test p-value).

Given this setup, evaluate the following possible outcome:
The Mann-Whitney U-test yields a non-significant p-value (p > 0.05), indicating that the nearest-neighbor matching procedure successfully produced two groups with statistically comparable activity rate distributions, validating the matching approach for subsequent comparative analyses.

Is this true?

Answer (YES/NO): YES